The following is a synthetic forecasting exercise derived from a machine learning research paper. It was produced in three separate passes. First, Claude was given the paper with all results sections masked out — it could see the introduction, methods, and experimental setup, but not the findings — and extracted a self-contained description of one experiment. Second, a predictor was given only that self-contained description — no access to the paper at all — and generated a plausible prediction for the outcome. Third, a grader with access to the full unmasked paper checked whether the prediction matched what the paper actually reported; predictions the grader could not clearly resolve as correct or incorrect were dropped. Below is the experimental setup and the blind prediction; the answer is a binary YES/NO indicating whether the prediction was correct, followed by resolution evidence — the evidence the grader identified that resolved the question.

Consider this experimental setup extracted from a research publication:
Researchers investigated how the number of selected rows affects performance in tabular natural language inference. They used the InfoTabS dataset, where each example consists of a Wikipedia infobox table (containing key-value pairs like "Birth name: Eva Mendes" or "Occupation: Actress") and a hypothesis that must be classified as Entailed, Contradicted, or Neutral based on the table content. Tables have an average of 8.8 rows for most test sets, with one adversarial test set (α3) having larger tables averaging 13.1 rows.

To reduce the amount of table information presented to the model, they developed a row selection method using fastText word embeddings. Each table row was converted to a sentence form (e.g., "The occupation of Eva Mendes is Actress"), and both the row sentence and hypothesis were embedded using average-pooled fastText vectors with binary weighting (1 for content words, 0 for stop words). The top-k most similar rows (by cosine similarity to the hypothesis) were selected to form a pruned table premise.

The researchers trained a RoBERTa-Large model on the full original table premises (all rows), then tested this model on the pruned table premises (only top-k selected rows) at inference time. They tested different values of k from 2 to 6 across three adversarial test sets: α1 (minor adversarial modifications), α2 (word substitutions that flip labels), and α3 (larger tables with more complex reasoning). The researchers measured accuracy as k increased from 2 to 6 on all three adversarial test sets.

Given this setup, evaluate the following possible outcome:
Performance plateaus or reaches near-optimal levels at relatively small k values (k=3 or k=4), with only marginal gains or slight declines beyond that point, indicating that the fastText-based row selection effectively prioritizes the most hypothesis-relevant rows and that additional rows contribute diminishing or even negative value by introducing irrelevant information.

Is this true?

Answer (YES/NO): NO